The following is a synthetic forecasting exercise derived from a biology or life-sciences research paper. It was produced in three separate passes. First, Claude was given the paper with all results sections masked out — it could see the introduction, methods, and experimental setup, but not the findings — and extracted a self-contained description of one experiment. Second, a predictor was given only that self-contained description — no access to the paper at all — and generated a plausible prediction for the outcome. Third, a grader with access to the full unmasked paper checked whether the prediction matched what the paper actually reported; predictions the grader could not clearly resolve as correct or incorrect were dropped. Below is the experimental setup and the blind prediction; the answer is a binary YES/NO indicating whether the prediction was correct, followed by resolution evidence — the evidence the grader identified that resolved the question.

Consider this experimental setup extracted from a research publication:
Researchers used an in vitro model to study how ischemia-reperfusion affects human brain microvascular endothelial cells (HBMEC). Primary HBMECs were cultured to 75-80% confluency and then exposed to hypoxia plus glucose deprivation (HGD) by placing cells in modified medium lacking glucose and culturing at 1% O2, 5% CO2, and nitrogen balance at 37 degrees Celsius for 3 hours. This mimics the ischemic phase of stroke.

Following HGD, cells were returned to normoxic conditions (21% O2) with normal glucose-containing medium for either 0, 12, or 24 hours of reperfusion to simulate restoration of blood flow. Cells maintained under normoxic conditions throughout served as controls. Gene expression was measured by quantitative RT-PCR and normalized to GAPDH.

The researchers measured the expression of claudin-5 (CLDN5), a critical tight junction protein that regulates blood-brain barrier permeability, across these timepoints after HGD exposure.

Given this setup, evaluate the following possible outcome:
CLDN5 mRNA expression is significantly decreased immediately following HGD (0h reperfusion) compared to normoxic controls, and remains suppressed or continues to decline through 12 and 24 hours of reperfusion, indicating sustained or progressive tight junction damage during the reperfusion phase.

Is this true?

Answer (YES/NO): NO